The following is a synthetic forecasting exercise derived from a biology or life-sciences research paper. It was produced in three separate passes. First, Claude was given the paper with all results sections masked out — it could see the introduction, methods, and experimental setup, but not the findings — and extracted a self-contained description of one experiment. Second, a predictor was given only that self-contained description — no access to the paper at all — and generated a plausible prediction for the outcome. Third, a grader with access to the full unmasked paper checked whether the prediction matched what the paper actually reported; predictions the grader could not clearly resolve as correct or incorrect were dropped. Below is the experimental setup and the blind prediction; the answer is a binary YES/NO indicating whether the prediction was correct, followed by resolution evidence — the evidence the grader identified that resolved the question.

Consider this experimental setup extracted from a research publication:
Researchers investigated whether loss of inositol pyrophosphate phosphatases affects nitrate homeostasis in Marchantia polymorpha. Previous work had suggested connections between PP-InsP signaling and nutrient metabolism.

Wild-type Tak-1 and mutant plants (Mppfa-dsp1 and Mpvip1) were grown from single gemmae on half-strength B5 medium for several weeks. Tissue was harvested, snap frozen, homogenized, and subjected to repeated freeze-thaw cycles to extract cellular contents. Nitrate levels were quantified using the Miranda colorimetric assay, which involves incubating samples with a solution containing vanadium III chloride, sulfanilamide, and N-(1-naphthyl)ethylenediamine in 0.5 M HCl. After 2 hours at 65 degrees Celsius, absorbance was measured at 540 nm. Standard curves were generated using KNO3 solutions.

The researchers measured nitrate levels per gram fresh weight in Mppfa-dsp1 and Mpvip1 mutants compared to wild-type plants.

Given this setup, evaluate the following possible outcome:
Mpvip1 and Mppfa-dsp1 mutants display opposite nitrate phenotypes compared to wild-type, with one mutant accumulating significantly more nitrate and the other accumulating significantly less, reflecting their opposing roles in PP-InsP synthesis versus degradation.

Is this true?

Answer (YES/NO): NO